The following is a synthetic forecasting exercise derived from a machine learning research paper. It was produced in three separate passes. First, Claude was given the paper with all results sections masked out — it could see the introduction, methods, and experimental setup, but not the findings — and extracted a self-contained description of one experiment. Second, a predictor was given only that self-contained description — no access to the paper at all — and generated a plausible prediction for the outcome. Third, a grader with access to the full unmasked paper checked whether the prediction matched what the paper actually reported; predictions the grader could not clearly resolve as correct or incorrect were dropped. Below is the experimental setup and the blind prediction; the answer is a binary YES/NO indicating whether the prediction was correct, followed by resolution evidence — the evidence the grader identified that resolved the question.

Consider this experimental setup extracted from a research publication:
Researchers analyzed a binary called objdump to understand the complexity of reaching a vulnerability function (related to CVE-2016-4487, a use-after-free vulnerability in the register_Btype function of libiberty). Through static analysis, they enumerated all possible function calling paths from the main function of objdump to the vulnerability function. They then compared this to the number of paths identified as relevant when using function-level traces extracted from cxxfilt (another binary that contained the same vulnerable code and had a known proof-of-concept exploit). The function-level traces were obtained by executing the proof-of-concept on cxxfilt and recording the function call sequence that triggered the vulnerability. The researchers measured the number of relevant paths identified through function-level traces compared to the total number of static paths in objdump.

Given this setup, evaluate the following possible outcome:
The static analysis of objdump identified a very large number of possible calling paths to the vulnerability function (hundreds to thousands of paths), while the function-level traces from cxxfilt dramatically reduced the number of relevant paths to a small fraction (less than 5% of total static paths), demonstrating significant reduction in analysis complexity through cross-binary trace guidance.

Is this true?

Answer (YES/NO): YES